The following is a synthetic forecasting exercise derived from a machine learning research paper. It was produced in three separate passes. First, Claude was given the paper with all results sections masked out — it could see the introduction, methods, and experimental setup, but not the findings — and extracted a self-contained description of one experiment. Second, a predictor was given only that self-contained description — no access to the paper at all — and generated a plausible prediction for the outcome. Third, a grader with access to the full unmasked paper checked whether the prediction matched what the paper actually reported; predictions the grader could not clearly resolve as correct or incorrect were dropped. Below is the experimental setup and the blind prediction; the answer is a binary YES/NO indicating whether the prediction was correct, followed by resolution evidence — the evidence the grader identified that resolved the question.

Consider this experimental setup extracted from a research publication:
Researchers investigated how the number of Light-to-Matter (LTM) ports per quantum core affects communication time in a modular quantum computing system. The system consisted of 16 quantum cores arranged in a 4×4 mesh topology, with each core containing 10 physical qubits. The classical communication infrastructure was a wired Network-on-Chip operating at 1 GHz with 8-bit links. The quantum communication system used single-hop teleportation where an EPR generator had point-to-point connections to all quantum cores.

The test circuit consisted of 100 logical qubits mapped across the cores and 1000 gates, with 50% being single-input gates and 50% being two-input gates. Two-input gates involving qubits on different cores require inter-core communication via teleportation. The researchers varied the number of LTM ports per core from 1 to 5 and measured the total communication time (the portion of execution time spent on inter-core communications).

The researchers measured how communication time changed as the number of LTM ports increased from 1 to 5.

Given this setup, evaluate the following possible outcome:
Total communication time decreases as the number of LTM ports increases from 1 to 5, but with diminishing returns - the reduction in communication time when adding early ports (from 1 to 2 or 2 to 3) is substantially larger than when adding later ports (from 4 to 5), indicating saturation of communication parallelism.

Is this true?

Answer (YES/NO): NO